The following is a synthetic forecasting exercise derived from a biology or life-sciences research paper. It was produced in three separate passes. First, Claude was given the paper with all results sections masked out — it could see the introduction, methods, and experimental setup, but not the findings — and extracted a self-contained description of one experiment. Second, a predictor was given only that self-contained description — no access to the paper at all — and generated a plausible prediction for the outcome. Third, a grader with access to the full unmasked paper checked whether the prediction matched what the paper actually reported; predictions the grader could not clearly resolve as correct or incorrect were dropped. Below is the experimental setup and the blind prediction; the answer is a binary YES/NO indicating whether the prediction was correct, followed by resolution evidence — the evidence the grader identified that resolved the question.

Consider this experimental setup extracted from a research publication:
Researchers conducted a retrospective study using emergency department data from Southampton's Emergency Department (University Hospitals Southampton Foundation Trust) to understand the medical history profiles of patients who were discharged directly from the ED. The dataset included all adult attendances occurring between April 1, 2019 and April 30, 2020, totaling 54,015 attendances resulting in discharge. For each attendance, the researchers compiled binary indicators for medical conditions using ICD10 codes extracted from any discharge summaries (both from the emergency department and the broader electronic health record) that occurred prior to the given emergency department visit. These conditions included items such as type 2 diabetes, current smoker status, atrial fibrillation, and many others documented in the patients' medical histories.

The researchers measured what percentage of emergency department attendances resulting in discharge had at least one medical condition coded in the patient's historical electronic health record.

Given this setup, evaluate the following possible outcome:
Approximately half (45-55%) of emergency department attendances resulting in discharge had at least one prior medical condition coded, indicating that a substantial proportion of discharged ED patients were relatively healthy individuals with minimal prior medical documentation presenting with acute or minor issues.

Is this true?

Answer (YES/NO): NO